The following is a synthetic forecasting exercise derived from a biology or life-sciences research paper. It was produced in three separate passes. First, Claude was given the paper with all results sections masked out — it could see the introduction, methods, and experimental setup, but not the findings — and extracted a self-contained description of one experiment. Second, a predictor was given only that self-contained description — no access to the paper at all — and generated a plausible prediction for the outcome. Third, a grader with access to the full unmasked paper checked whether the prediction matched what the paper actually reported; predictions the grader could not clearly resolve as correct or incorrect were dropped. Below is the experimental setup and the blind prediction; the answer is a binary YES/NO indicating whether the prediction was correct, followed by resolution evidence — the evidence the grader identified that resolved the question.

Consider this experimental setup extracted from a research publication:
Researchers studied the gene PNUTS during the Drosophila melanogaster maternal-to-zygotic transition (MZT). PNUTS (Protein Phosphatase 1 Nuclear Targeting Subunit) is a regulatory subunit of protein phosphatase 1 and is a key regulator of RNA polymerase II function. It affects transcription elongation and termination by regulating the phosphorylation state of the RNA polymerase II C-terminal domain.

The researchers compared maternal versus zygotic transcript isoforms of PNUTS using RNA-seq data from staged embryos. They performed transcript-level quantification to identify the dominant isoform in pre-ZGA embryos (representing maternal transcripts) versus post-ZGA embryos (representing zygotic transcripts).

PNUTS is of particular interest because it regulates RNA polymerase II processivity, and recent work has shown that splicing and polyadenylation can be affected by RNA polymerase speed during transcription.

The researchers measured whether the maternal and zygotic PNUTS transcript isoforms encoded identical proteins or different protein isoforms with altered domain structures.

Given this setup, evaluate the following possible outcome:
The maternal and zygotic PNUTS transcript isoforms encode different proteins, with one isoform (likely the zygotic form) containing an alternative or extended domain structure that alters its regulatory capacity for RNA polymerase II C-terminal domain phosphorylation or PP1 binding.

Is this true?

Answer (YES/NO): NO